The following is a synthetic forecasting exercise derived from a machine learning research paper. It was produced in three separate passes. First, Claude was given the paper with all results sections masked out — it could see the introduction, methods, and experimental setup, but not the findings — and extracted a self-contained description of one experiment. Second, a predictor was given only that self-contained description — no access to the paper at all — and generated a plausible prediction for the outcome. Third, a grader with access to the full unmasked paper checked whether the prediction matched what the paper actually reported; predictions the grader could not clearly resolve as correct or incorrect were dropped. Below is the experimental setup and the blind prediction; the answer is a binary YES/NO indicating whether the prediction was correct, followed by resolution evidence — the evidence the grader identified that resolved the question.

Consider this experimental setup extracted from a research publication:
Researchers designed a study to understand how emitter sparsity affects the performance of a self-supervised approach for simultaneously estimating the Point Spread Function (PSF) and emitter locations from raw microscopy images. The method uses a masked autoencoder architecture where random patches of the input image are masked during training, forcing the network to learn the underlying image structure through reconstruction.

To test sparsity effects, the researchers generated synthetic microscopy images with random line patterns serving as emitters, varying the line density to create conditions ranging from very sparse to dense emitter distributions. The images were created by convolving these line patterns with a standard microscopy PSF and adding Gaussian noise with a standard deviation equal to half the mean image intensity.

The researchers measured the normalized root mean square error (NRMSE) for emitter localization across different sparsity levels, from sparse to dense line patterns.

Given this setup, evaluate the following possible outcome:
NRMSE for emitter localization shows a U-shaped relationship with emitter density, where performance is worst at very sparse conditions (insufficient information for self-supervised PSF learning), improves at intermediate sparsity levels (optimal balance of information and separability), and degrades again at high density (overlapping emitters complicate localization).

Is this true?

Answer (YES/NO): NO